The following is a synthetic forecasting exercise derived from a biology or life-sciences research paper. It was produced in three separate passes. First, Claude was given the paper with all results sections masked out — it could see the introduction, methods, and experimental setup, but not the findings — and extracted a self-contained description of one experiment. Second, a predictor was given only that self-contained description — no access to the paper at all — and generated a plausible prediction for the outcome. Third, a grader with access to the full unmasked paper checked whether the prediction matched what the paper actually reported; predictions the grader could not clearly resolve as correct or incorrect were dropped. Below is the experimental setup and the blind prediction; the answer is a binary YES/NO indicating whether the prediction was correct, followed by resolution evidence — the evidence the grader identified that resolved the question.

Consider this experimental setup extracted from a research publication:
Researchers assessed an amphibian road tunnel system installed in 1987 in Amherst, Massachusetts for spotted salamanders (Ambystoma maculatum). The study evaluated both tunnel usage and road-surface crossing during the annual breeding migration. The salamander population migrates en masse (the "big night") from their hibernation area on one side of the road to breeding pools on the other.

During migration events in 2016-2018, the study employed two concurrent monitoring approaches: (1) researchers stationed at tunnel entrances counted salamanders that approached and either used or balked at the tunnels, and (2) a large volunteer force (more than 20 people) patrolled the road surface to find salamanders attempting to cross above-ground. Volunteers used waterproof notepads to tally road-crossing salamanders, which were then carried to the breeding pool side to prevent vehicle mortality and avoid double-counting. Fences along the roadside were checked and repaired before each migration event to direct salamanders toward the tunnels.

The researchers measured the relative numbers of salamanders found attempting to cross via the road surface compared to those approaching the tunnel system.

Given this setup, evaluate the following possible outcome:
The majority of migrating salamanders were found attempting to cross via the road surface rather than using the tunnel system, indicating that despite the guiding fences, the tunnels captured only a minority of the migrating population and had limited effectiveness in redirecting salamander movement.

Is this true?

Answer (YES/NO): NO